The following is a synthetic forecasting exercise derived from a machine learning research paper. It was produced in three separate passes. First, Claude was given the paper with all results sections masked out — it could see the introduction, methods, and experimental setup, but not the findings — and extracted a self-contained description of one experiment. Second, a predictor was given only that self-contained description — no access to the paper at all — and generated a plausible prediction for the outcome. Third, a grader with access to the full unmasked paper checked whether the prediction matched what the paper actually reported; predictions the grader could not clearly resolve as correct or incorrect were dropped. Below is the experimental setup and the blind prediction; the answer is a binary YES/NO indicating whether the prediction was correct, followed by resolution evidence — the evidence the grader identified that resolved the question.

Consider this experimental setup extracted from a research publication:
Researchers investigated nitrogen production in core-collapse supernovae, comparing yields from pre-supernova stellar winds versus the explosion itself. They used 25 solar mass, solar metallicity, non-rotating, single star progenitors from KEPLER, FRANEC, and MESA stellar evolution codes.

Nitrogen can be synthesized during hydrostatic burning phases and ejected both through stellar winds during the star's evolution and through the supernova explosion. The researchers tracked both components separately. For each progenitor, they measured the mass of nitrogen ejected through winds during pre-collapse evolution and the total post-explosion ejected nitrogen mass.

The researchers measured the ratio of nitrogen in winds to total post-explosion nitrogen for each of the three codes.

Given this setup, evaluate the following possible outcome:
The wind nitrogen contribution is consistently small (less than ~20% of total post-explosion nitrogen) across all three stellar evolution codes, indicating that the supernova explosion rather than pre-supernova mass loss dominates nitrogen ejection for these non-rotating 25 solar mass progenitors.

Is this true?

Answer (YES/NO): NO